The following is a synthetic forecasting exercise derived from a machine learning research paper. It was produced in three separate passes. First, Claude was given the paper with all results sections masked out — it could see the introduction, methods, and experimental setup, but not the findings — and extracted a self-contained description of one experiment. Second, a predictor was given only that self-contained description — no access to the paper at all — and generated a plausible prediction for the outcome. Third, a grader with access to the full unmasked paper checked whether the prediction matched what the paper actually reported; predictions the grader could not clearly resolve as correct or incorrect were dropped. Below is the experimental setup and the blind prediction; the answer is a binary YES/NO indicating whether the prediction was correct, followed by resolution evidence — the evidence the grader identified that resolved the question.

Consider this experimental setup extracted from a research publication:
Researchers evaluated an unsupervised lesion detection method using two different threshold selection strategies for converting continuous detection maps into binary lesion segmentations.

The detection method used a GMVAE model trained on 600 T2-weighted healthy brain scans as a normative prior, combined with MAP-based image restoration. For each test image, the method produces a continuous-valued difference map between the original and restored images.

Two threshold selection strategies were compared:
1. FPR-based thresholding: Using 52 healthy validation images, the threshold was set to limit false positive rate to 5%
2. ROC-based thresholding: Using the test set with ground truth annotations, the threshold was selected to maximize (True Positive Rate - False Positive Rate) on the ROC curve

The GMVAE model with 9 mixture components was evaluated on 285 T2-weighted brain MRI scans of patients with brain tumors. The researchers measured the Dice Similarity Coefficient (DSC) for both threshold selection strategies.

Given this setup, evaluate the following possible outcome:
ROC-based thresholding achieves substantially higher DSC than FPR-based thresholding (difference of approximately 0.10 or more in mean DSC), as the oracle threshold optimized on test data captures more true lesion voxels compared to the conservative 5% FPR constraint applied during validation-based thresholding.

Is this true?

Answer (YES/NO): NO